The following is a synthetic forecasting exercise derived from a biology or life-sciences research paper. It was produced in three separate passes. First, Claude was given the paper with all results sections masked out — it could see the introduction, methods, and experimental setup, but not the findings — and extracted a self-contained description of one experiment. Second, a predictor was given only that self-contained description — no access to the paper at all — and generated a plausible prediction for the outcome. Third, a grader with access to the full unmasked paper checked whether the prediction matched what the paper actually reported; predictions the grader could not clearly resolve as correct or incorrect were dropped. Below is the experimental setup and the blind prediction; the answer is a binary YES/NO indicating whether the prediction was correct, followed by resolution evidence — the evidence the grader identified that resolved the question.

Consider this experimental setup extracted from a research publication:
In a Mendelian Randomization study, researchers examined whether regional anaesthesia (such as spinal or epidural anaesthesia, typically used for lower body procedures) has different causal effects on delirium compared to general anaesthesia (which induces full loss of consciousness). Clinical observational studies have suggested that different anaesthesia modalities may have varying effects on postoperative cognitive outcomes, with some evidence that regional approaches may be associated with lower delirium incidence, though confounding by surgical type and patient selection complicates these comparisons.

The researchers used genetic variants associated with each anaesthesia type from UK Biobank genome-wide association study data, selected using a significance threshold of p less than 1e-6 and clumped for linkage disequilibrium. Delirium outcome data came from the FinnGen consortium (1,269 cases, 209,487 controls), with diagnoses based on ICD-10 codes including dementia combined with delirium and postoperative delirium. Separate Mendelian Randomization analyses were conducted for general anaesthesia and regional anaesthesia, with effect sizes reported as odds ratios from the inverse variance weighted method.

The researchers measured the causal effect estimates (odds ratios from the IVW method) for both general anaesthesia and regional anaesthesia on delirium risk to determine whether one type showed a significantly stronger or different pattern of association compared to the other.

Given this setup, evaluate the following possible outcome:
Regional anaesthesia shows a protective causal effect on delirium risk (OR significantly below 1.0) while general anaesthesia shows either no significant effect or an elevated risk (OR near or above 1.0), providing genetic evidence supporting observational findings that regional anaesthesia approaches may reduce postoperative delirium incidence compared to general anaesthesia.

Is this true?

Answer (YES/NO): NO